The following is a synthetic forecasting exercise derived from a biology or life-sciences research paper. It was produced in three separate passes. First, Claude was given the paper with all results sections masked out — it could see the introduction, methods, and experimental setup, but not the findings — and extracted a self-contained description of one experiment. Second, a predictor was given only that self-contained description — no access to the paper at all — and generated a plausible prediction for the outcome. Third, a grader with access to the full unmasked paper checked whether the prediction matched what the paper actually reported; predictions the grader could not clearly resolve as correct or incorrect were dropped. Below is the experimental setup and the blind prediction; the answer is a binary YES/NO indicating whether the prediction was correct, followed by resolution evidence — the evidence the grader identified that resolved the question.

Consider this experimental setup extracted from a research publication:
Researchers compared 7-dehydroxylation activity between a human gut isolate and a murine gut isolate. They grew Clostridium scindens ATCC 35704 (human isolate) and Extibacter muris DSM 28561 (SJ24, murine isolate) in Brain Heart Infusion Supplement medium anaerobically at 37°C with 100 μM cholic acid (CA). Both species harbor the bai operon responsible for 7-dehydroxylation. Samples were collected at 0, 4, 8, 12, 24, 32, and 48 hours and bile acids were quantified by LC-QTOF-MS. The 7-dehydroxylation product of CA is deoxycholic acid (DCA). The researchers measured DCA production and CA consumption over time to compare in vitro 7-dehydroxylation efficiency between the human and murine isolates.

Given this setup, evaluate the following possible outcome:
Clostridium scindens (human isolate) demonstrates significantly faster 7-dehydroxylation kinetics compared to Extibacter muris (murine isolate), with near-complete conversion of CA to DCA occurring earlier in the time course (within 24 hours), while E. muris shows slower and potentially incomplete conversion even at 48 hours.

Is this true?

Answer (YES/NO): NO